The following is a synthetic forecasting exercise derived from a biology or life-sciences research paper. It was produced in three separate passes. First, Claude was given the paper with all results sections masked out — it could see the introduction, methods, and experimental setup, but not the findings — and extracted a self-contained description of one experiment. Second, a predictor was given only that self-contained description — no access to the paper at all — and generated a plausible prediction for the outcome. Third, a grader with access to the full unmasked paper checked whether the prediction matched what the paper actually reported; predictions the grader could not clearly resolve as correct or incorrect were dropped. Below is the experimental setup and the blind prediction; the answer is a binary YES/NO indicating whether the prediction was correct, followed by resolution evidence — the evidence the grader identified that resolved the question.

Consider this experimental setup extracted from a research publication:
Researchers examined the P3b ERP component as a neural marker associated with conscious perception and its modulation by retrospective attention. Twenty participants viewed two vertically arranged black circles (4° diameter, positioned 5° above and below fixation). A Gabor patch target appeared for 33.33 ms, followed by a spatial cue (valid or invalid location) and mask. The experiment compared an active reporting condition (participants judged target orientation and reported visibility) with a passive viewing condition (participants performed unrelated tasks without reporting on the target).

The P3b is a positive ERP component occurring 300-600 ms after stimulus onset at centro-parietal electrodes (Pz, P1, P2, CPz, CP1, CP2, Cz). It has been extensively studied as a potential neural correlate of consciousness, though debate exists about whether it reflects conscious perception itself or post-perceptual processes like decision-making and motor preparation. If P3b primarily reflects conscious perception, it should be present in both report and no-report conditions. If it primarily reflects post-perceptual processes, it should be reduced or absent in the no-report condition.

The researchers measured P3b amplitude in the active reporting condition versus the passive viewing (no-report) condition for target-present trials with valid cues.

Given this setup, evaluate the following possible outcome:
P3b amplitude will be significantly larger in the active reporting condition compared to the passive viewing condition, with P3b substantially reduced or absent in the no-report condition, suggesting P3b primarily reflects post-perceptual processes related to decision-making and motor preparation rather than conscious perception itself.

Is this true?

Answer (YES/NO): NO